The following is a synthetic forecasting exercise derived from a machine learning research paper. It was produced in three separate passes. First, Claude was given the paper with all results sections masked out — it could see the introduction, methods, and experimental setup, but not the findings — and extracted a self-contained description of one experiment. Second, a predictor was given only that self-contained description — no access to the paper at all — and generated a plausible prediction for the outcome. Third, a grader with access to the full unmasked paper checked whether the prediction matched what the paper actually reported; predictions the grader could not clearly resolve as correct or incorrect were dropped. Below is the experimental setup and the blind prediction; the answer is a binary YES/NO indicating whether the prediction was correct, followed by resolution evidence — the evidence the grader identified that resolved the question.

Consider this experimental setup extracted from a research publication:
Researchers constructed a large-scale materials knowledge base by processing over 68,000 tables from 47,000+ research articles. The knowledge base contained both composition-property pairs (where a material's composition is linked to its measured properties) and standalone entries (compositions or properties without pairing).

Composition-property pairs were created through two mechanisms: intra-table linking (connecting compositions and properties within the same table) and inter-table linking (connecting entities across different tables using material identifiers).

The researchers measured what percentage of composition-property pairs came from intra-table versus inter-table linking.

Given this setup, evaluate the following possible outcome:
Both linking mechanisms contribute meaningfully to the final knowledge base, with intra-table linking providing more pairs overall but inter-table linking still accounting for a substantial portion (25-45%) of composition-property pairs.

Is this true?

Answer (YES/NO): YES